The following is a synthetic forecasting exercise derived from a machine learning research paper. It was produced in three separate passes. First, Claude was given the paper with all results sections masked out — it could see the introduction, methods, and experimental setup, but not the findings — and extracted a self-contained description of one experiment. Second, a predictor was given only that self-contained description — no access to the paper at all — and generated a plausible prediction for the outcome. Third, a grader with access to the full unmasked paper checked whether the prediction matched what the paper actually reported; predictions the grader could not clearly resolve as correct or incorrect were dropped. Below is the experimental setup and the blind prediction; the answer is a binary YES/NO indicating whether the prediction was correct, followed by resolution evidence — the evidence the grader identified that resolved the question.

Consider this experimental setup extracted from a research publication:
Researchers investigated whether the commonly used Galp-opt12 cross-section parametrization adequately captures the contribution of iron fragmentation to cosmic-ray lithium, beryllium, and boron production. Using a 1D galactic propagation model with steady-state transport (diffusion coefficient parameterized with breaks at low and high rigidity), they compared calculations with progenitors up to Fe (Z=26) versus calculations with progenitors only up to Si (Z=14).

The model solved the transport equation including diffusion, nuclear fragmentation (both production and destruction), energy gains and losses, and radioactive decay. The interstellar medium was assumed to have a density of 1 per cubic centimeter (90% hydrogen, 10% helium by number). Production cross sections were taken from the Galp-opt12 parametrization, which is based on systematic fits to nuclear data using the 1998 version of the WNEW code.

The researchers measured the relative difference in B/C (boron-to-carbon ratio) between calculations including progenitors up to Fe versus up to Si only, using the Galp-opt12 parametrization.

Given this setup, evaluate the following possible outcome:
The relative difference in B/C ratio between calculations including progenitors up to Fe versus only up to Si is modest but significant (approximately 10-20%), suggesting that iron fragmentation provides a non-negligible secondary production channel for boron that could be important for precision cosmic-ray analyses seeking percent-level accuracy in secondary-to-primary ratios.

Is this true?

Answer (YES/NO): NO